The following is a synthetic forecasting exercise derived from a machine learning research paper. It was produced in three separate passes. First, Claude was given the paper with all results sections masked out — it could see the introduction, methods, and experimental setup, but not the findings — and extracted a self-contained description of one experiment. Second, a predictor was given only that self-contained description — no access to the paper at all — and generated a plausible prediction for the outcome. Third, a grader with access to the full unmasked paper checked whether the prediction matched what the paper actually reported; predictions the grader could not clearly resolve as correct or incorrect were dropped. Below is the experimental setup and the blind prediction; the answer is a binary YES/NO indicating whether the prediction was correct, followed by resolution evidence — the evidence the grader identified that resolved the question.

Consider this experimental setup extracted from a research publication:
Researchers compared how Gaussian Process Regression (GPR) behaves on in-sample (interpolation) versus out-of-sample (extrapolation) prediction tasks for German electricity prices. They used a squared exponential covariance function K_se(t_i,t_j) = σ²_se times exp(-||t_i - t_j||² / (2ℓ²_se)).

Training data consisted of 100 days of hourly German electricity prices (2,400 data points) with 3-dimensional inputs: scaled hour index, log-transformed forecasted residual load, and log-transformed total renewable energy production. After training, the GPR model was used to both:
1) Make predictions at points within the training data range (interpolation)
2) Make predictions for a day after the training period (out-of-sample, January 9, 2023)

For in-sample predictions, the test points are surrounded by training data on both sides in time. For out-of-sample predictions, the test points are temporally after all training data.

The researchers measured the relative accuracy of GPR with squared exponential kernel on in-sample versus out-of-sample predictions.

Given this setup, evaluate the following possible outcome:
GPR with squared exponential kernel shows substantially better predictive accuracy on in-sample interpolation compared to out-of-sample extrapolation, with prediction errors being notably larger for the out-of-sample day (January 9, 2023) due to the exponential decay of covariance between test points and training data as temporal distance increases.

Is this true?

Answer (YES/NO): YES